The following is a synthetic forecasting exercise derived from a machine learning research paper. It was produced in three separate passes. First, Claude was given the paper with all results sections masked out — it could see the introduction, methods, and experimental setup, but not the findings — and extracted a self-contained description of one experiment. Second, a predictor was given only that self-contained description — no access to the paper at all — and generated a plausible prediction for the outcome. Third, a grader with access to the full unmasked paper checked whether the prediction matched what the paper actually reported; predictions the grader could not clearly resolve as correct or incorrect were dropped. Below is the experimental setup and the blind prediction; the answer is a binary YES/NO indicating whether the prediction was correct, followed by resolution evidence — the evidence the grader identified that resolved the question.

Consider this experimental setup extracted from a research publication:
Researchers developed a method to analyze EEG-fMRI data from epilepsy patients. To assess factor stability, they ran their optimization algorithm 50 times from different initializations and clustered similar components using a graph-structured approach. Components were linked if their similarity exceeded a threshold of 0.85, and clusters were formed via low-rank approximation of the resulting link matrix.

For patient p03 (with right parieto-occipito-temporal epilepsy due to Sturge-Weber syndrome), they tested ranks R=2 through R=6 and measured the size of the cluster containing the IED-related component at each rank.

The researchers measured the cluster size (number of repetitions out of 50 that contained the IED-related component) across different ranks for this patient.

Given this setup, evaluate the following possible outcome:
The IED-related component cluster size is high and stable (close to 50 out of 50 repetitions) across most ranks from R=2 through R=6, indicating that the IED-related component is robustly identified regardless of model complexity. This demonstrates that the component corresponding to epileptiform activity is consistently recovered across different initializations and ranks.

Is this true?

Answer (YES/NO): NO